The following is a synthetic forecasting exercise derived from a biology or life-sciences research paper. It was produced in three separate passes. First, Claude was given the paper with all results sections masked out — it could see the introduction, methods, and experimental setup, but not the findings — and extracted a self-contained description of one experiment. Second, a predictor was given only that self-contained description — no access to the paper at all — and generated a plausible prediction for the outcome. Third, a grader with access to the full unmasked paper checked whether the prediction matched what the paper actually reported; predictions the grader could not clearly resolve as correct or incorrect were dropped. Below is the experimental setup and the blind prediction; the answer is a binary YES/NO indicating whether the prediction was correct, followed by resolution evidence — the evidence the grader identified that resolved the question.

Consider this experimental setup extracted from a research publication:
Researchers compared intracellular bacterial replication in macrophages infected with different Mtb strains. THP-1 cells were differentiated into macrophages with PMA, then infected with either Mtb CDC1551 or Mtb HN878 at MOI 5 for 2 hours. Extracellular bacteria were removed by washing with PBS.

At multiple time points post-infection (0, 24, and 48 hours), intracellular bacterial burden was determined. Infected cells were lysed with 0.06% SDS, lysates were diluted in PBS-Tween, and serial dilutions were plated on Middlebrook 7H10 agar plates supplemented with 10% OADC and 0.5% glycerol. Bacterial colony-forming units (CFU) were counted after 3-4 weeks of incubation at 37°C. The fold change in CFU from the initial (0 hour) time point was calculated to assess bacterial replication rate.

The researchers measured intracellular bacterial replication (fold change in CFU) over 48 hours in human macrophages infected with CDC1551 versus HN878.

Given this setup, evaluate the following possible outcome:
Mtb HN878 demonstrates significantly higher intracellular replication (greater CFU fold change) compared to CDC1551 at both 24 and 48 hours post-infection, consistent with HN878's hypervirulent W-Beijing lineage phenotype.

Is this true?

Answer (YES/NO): NO